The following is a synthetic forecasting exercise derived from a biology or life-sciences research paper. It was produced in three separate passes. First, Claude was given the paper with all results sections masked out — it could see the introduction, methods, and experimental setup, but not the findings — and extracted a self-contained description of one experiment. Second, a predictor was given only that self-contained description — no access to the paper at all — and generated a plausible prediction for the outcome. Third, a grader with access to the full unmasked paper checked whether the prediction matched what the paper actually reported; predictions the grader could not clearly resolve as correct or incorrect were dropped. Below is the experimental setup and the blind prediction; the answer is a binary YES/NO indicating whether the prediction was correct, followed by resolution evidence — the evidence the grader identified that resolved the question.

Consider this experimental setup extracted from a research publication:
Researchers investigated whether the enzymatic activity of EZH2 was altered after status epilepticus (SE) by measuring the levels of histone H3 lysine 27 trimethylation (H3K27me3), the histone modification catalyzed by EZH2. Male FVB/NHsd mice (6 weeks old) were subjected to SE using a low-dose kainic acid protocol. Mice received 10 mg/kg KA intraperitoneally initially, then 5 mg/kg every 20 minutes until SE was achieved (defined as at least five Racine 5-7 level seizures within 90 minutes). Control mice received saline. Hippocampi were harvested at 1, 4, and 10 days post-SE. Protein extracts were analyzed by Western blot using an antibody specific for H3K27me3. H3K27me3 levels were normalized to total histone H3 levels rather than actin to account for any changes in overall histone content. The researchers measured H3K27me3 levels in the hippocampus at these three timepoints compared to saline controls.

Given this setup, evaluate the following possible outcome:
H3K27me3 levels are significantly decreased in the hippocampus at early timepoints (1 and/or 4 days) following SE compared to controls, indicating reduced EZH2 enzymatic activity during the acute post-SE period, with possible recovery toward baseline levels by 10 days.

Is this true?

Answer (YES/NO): NO